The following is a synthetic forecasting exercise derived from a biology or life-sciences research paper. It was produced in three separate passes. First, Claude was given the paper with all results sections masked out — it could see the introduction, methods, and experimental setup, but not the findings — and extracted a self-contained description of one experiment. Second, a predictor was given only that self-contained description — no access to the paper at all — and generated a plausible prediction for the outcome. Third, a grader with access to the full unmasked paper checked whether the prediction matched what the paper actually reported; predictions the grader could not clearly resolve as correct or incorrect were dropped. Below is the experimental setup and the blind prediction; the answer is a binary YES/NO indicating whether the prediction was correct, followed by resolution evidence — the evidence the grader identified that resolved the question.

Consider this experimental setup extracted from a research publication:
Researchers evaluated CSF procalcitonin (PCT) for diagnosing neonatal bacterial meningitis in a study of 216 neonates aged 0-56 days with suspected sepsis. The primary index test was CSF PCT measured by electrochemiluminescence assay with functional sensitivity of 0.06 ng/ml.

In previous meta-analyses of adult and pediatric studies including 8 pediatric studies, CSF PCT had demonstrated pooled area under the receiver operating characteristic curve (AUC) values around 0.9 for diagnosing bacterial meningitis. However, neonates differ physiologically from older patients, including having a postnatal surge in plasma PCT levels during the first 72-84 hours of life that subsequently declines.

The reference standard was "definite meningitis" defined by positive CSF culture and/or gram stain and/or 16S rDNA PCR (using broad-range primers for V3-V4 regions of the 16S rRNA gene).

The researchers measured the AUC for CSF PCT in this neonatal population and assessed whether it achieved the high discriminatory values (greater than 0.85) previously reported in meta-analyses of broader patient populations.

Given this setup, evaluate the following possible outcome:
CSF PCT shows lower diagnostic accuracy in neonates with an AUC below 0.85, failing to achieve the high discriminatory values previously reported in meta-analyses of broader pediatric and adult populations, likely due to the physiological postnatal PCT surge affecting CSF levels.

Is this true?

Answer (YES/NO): NO